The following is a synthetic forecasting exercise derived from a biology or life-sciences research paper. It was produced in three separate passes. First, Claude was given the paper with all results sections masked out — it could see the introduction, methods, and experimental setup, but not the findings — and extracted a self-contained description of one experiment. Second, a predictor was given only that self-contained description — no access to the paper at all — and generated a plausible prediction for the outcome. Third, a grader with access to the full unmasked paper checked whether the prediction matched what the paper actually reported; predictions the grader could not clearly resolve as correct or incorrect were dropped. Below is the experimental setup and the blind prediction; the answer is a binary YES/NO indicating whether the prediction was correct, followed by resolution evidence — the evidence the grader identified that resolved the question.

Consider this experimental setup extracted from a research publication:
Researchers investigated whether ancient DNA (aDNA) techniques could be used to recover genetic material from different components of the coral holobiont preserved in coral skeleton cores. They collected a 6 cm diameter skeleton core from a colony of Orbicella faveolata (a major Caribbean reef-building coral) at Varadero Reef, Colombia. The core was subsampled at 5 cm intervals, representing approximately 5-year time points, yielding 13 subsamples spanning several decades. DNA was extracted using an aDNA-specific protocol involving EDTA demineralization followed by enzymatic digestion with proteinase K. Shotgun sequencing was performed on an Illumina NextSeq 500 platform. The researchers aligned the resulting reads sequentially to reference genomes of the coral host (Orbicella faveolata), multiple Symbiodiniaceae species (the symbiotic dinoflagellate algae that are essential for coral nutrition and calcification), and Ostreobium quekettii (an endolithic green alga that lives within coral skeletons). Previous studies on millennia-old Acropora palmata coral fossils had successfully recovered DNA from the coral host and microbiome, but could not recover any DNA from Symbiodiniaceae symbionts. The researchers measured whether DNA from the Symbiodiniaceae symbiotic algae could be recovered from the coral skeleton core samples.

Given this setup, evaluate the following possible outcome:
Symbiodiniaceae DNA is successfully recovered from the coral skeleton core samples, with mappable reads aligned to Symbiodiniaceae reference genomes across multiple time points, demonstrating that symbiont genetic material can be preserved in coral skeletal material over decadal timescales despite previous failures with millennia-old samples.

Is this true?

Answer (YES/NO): YES